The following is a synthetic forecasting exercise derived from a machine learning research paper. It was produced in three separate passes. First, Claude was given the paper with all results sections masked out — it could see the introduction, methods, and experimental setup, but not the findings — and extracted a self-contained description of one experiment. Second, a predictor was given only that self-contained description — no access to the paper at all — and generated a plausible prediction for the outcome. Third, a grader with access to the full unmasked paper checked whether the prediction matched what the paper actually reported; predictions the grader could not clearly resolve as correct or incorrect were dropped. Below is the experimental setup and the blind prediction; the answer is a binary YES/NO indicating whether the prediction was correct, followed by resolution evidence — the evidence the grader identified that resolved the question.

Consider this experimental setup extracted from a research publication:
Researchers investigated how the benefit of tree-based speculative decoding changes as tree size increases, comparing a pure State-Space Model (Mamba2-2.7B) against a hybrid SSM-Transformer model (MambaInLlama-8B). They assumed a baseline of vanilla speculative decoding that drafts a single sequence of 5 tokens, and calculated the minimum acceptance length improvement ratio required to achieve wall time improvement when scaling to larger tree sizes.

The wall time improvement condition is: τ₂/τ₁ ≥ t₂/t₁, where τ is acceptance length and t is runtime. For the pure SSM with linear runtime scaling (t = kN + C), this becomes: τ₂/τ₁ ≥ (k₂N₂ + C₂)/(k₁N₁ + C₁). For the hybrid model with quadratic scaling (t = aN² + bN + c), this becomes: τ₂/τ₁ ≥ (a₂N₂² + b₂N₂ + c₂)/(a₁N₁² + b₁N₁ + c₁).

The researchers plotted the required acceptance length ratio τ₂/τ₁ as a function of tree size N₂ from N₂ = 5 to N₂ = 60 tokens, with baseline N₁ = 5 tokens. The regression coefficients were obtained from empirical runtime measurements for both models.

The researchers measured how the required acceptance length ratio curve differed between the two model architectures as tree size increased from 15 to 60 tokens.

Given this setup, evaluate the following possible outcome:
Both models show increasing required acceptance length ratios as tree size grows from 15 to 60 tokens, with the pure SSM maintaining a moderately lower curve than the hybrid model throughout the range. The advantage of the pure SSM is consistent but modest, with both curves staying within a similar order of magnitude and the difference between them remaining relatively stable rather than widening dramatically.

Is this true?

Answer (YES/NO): NO